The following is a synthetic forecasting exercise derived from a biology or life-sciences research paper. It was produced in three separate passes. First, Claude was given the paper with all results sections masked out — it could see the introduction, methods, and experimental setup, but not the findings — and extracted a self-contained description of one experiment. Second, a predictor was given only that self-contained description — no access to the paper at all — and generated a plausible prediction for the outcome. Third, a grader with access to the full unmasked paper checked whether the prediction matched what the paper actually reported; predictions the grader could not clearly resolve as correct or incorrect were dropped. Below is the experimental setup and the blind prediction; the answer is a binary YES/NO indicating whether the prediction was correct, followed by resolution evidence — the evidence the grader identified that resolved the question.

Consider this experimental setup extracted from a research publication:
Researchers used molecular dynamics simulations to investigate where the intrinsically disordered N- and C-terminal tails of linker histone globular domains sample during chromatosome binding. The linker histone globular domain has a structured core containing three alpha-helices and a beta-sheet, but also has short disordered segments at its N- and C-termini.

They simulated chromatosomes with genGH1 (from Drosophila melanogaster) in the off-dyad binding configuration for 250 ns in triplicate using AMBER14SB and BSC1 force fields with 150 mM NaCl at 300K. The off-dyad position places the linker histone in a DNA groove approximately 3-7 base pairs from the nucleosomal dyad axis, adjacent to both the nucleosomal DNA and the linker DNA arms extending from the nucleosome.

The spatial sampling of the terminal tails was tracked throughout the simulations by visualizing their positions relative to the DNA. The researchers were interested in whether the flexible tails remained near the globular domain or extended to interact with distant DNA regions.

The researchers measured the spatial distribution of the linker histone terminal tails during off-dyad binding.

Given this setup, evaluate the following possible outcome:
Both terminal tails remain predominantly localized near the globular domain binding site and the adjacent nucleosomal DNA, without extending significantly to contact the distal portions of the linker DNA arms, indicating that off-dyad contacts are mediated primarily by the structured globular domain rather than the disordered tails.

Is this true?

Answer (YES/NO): NO